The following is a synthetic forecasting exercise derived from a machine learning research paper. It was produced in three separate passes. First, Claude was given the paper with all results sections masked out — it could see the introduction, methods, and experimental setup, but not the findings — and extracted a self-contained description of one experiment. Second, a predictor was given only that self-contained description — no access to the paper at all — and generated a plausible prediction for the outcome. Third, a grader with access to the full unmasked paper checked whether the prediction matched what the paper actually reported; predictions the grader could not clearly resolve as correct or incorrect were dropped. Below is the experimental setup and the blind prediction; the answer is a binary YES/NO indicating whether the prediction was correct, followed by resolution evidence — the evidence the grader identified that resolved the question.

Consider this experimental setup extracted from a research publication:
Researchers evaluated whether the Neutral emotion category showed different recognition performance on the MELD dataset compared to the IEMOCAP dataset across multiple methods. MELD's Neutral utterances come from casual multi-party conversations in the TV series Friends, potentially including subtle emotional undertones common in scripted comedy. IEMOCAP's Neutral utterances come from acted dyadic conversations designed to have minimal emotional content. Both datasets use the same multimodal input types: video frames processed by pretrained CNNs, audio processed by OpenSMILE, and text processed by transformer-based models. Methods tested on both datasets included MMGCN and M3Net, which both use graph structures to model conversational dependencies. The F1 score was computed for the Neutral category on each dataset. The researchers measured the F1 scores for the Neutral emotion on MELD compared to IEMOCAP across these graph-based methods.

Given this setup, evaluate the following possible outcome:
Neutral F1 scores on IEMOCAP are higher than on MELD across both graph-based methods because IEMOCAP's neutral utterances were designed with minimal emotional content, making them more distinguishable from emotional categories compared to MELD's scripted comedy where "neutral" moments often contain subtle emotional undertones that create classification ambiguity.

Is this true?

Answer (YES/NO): NO